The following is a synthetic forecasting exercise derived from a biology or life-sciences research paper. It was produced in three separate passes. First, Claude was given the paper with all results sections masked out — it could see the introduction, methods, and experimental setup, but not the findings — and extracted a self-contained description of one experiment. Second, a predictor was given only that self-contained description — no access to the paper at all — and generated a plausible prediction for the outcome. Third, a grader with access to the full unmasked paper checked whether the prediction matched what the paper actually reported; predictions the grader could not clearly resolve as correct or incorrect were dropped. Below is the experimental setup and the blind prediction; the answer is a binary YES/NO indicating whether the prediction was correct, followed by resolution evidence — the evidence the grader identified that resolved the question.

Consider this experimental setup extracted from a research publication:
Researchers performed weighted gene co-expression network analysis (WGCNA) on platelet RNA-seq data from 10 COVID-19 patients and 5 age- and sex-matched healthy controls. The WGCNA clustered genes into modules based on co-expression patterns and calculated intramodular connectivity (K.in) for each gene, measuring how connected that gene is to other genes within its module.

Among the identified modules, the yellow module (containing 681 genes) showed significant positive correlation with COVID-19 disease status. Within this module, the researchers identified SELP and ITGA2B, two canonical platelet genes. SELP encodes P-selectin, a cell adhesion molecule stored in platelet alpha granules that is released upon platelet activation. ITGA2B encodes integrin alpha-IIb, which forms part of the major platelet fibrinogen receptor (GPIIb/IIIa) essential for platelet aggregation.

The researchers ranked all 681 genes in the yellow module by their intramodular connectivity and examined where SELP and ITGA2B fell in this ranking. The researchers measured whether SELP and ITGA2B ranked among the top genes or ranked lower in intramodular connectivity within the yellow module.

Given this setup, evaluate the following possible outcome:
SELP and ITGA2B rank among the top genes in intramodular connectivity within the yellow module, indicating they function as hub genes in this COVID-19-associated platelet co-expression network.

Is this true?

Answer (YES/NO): NO